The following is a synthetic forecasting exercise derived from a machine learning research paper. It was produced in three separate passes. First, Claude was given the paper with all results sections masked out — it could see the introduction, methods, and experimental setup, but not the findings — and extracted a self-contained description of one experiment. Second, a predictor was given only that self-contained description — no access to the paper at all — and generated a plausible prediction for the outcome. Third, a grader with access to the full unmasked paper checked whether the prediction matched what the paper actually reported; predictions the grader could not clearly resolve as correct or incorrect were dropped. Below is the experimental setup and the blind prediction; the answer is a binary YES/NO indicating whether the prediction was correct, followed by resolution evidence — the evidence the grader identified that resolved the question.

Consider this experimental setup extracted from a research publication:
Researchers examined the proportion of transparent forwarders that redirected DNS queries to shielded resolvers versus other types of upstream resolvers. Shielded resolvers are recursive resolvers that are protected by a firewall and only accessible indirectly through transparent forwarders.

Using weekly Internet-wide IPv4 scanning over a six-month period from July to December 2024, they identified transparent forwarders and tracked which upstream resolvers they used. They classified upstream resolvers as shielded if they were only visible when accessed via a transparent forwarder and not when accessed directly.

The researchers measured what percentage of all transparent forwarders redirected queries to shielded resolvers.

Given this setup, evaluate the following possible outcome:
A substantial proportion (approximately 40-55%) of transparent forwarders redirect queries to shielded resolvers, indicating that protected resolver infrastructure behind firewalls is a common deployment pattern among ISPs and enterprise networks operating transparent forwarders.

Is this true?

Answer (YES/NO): NO